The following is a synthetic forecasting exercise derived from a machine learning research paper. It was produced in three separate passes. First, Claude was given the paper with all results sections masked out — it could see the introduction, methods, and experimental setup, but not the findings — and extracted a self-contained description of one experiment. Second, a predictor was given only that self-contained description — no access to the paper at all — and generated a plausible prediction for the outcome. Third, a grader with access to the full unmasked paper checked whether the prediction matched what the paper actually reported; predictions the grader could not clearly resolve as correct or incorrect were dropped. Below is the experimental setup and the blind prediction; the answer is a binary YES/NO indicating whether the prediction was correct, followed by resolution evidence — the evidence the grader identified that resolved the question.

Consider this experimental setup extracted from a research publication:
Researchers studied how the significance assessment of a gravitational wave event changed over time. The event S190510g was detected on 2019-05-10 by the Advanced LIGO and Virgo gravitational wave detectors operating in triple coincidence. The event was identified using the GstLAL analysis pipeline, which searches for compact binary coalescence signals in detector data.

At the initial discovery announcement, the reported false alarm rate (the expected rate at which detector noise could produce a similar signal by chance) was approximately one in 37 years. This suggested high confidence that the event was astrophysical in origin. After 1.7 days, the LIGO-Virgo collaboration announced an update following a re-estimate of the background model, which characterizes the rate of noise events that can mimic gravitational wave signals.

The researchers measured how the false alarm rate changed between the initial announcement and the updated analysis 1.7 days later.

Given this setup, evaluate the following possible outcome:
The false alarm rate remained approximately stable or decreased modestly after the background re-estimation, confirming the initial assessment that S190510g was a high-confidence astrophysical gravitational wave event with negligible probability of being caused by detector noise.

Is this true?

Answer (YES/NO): NO